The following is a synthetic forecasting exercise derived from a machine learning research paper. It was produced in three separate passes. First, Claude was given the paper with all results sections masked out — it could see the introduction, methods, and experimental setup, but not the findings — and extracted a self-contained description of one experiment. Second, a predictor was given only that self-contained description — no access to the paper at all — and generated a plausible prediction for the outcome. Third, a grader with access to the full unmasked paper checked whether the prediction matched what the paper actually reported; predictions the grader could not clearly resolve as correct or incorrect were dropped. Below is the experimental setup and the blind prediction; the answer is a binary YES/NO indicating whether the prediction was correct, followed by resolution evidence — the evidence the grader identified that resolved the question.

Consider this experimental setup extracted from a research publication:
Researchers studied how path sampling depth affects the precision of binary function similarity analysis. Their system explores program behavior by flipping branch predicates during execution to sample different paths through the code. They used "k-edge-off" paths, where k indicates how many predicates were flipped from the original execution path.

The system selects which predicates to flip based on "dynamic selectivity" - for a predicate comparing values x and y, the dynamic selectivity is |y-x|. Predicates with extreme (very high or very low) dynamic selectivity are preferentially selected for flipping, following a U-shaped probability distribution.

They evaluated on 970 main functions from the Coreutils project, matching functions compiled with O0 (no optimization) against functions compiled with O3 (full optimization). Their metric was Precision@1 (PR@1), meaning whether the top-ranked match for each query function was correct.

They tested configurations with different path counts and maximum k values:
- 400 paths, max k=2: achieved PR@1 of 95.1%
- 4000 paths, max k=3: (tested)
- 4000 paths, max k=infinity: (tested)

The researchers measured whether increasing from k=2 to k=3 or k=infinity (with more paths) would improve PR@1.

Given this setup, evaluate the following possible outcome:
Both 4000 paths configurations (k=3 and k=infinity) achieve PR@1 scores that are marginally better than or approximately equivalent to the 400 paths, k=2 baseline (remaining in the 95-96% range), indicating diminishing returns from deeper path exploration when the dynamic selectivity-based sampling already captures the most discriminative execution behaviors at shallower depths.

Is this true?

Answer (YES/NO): YES